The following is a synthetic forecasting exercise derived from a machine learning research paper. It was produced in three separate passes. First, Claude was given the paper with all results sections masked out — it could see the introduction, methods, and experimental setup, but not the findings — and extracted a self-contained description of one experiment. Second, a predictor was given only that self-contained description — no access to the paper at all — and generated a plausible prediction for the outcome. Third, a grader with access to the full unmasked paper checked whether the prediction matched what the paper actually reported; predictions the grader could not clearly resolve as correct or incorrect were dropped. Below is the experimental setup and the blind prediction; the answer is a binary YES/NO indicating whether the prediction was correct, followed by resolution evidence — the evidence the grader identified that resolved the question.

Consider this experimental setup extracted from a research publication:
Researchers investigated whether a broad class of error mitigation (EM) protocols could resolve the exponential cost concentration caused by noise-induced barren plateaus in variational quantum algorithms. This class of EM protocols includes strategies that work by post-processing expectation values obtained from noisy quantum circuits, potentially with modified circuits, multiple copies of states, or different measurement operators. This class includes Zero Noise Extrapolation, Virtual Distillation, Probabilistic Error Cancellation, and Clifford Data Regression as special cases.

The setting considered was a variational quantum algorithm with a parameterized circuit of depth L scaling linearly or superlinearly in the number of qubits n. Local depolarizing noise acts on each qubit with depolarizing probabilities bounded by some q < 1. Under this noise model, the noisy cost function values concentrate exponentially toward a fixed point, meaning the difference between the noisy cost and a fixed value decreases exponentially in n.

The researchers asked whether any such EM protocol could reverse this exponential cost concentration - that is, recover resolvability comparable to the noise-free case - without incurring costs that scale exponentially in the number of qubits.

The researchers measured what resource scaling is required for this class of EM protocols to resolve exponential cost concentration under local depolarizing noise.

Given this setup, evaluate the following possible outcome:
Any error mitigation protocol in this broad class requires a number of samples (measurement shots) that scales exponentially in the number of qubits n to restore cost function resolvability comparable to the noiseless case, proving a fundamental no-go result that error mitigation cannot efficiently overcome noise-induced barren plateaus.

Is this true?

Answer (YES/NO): YES